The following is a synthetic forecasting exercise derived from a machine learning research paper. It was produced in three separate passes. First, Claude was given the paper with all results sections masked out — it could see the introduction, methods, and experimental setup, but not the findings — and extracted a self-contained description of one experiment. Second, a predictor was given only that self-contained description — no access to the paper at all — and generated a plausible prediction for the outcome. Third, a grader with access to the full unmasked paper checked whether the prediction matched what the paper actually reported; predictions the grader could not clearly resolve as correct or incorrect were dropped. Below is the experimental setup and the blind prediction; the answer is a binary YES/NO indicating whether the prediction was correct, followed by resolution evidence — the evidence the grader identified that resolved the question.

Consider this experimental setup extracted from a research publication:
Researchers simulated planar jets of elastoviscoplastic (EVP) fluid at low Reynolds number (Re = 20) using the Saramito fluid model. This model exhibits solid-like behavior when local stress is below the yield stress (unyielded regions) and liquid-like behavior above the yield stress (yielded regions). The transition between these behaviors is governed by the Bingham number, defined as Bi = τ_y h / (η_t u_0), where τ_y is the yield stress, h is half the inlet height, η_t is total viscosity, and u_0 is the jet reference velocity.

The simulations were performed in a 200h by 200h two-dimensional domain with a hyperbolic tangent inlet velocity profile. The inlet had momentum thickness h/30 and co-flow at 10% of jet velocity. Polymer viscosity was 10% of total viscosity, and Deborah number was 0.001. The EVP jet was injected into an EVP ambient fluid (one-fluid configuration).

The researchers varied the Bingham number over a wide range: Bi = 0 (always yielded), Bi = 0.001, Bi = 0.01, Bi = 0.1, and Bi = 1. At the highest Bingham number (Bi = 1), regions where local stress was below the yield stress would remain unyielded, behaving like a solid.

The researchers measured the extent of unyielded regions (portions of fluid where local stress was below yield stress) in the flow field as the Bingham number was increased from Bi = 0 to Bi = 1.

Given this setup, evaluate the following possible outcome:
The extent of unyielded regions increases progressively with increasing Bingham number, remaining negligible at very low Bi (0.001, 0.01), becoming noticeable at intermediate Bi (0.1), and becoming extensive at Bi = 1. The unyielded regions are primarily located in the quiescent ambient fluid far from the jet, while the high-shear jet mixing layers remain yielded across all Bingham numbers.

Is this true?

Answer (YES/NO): NO